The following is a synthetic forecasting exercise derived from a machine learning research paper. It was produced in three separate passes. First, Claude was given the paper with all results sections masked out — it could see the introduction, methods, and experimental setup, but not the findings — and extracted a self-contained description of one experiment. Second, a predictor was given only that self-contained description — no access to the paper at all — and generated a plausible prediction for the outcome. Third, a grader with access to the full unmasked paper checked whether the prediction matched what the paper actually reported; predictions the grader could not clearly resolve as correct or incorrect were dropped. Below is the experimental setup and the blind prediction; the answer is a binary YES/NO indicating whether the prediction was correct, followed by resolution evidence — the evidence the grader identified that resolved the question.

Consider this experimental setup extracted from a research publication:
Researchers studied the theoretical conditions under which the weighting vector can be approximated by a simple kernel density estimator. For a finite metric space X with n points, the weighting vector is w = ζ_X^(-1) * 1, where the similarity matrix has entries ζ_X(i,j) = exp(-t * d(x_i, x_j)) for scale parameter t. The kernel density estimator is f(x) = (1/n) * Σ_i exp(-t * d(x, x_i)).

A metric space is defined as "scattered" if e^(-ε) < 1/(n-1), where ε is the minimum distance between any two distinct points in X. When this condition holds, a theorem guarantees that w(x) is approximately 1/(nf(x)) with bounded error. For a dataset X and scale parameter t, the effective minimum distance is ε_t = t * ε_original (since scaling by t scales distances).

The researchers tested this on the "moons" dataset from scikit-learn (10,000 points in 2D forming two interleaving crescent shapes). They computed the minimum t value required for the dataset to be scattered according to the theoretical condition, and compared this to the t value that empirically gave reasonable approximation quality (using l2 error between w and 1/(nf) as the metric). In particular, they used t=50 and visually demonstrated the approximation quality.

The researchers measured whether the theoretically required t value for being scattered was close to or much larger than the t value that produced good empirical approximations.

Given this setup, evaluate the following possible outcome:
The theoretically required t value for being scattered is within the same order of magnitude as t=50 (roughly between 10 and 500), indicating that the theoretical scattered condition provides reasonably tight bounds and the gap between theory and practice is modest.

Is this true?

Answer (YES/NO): NO